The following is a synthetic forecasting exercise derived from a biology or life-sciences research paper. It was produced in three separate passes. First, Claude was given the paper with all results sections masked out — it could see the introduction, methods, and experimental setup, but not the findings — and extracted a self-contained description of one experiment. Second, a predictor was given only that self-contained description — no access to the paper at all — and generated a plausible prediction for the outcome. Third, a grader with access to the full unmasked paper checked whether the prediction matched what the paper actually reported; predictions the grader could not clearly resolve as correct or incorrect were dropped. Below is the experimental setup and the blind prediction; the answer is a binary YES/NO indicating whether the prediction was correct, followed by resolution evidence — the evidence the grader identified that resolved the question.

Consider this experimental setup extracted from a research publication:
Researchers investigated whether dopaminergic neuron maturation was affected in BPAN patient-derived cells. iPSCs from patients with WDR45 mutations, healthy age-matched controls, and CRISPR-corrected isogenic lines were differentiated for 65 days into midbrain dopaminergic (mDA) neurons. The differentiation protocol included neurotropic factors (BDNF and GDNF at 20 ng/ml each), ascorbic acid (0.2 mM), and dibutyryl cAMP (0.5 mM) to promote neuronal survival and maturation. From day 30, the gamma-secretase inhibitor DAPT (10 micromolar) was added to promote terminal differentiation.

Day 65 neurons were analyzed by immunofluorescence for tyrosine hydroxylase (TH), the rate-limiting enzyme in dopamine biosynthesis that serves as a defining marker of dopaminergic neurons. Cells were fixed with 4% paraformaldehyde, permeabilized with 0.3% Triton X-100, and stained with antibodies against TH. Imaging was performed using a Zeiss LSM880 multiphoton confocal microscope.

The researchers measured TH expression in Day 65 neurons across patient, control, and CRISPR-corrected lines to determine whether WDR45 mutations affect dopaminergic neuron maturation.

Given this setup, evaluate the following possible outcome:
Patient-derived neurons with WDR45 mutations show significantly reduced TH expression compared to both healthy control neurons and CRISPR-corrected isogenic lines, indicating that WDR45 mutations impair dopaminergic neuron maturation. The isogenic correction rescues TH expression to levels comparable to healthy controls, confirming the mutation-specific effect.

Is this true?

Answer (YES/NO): NO